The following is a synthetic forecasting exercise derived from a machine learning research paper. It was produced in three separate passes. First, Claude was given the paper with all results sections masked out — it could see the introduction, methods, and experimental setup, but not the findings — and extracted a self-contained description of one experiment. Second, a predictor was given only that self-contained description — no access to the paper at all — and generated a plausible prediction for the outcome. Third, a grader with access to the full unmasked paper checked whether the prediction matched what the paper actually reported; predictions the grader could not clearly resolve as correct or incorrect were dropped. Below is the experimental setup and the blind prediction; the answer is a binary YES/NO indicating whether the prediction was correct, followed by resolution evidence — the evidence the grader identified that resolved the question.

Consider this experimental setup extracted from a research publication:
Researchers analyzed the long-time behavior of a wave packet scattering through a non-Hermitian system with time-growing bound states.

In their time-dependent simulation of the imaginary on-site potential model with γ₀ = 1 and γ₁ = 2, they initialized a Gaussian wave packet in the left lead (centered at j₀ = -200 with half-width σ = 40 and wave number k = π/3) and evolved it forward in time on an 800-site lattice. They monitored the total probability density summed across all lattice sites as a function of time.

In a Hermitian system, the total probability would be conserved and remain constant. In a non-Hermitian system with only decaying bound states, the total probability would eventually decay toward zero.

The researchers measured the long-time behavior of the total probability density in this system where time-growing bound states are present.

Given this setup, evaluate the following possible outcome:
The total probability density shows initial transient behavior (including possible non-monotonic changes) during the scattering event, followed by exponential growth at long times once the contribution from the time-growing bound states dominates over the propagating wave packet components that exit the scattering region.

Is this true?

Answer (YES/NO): NO